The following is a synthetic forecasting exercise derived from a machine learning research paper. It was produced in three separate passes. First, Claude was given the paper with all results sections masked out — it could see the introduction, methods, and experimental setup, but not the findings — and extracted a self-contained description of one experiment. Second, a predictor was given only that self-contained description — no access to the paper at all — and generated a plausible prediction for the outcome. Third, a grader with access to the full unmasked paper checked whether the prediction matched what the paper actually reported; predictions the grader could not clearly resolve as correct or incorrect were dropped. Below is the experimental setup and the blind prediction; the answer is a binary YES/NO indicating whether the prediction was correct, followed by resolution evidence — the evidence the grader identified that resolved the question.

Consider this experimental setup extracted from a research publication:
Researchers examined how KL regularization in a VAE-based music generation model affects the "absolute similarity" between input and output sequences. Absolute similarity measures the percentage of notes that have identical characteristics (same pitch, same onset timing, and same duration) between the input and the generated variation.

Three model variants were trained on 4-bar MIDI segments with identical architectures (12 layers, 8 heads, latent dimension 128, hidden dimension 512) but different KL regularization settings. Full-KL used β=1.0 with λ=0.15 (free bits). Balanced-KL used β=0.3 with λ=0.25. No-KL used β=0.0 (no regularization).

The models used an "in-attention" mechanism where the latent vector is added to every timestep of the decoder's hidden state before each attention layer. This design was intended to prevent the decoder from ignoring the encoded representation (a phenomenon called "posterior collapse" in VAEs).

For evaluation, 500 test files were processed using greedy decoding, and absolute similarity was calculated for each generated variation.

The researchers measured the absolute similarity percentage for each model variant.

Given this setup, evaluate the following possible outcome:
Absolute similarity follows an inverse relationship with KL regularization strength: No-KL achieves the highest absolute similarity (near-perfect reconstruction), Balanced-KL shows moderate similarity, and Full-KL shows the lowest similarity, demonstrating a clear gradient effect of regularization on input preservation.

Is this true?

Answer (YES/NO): NO